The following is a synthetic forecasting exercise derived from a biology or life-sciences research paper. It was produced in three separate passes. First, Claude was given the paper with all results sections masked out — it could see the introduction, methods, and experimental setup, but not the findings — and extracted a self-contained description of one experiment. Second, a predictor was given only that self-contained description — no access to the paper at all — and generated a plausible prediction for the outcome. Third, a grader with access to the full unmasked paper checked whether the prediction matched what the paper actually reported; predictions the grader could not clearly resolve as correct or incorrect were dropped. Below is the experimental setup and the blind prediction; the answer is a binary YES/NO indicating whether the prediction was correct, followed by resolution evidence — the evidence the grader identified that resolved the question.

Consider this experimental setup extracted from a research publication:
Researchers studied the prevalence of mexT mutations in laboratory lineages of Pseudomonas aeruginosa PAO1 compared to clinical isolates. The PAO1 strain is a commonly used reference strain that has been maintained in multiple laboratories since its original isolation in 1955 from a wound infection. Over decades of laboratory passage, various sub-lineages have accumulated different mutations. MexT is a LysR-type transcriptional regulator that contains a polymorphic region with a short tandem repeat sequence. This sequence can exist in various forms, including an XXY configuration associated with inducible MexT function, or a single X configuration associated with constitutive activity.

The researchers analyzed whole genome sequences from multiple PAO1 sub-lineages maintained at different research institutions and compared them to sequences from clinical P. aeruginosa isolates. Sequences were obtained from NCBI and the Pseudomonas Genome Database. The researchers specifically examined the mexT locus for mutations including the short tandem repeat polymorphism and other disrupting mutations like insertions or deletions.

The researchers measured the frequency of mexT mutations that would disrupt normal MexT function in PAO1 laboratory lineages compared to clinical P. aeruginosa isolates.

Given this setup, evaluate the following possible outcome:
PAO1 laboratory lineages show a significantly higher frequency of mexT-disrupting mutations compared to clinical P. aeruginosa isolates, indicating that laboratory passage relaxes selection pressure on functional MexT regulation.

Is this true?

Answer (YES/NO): YES